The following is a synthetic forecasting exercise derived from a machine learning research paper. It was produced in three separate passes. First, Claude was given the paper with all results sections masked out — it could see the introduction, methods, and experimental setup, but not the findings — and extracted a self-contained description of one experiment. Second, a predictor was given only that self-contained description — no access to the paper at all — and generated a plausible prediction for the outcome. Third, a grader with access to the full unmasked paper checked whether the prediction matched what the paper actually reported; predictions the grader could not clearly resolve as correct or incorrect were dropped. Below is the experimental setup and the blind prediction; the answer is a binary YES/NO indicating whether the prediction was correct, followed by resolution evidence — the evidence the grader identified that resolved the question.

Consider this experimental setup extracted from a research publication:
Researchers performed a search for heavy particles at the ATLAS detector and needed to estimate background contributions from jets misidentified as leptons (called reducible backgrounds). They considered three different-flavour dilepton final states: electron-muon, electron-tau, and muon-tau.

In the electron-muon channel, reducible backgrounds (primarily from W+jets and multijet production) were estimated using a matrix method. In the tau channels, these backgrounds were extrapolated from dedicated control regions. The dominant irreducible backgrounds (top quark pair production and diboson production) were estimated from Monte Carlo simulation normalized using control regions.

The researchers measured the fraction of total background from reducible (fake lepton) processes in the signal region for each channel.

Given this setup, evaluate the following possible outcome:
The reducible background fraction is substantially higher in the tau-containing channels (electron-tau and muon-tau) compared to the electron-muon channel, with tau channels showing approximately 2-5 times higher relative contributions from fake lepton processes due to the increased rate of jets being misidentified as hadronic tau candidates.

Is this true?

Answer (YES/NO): YES